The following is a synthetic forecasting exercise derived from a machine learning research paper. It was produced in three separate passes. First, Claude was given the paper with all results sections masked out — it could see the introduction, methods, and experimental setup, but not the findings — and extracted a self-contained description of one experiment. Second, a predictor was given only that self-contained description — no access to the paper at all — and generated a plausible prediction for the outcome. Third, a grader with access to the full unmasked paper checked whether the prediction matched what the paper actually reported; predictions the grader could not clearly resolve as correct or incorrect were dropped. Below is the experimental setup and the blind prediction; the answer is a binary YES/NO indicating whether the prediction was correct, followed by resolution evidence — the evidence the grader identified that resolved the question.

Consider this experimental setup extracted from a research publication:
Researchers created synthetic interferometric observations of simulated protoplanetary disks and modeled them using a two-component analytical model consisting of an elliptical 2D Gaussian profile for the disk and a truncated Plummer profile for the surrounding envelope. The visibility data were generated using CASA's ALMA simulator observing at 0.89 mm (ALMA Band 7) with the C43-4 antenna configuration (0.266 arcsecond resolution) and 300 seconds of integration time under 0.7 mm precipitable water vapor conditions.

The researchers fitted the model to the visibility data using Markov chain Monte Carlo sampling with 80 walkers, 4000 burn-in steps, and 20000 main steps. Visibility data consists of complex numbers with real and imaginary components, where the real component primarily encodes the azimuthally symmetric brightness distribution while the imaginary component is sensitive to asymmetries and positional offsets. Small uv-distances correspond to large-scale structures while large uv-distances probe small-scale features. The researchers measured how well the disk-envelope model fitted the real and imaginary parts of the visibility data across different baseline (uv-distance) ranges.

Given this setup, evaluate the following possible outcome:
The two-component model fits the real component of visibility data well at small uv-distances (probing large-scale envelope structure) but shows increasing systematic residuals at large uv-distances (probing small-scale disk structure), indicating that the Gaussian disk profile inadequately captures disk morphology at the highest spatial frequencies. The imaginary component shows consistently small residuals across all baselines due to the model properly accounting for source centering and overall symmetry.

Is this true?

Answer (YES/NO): NO